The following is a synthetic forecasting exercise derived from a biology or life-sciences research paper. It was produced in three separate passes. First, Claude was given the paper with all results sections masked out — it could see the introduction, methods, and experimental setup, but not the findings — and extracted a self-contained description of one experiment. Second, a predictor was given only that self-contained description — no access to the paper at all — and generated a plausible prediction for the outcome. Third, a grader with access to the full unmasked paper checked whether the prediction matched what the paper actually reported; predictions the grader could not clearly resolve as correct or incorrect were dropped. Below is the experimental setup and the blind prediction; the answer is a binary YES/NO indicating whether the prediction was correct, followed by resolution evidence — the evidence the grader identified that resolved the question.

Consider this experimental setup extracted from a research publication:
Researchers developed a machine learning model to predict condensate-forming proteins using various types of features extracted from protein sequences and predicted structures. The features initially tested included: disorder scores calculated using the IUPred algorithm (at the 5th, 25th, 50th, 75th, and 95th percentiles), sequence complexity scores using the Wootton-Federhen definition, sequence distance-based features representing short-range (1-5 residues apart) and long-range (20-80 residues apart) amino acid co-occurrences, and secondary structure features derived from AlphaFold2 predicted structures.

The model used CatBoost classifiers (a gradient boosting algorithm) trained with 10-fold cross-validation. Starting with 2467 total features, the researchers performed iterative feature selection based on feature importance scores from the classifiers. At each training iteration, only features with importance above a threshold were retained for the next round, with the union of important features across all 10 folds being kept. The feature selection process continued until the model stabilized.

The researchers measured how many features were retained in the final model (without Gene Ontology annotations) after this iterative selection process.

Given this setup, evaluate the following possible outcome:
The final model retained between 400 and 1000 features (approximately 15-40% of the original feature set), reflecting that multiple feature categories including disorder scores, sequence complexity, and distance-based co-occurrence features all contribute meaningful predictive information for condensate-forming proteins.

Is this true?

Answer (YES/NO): NO